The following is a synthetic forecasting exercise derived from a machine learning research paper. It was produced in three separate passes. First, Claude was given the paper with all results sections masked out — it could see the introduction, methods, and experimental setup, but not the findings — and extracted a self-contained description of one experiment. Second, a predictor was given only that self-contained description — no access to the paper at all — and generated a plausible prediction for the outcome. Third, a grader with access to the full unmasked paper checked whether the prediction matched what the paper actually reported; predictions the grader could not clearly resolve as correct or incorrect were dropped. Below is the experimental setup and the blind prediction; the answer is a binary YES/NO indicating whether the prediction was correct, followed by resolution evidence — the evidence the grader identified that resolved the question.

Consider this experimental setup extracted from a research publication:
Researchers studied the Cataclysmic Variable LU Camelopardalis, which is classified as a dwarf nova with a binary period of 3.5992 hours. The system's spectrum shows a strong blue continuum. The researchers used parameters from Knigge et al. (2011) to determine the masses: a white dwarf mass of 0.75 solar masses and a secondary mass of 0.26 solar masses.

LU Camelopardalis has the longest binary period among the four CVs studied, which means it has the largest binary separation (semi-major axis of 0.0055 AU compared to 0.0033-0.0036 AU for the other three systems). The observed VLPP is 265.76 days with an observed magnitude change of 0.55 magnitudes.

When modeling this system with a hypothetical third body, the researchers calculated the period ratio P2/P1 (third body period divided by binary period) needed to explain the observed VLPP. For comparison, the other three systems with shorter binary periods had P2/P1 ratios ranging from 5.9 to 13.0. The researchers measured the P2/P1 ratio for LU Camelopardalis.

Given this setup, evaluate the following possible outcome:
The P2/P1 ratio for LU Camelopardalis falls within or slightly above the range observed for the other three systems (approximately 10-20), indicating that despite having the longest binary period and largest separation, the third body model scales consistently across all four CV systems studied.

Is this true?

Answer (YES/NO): NO